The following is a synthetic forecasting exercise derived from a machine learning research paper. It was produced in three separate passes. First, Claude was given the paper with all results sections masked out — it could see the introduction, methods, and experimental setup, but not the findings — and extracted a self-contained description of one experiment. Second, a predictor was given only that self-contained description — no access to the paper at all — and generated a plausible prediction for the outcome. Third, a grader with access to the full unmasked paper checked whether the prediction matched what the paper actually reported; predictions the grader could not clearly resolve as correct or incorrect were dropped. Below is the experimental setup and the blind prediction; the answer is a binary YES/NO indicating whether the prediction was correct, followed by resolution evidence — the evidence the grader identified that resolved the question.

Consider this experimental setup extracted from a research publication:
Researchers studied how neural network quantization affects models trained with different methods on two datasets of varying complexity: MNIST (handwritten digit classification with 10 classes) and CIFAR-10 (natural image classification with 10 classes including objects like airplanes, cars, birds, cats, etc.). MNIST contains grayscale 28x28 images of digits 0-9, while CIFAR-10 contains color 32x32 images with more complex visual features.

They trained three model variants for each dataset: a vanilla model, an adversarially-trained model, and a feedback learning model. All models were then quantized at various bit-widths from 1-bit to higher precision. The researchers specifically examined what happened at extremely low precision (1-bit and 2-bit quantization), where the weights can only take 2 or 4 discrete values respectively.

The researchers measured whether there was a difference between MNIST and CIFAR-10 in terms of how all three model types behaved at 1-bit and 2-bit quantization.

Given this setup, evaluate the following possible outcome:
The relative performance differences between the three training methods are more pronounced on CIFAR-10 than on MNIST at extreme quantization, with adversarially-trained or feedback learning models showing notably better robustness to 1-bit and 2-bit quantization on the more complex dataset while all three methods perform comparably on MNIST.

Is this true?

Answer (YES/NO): NO